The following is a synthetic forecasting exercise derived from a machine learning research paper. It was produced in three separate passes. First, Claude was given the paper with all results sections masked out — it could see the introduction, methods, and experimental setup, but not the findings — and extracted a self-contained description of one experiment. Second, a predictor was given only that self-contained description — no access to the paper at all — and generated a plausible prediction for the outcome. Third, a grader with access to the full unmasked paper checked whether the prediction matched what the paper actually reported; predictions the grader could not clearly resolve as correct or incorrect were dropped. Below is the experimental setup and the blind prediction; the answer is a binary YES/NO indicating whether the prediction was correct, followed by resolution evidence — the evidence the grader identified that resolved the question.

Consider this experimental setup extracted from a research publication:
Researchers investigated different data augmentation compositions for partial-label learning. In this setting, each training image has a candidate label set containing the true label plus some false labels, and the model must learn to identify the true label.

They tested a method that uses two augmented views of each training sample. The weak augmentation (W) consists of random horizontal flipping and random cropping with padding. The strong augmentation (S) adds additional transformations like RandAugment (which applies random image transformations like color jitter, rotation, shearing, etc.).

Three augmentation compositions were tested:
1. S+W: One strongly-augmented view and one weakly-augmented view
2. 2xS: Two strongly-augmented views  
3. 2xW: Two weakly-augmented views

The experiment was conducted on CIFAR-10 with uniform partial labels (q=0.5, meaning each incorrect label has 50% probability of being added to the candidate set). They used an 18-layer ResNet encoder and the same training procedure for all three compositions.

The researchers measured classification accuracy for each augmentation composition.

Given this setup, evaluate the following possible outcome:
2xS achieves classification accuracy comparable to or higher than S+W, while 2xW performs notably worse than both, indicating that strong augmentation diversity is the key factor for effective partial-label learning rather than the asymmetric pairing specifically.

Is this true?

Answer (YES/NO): YES